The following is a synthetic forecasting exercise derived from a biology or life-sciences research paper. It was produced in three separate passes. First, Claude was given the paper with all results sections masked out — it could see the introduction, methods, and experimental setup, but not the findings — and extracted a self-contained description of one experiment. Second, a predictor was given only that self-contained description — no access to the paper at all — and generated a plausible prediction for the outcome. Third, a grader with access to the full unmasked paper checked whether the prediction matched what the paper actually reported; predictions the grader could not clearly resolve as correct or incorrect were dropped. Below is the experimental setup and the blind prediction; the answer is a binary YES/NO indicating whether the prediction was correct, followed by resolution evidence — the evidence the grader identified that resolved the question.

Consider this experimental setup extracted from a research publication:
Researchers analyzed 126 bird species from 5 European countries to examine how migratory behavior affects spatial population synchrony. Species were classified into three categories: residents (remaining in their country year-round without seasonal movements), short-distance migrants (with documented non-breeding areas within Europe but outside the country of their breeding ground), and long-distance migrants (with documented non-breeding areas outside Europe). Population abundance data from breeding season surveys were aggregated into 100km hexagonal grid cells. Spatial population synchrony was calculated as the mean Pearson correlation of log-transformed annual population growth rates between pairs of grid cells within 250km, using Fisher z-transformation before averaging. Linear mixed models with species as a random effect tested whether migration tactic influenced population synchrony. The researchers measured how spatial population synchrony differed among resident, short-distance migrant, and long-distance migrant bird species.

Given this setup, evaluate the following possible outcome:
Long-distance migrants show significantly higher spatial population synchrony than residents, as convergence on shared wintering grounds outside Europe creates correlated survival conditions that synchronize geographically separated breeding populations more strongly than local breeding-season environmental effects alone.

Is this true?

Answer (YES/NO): NO